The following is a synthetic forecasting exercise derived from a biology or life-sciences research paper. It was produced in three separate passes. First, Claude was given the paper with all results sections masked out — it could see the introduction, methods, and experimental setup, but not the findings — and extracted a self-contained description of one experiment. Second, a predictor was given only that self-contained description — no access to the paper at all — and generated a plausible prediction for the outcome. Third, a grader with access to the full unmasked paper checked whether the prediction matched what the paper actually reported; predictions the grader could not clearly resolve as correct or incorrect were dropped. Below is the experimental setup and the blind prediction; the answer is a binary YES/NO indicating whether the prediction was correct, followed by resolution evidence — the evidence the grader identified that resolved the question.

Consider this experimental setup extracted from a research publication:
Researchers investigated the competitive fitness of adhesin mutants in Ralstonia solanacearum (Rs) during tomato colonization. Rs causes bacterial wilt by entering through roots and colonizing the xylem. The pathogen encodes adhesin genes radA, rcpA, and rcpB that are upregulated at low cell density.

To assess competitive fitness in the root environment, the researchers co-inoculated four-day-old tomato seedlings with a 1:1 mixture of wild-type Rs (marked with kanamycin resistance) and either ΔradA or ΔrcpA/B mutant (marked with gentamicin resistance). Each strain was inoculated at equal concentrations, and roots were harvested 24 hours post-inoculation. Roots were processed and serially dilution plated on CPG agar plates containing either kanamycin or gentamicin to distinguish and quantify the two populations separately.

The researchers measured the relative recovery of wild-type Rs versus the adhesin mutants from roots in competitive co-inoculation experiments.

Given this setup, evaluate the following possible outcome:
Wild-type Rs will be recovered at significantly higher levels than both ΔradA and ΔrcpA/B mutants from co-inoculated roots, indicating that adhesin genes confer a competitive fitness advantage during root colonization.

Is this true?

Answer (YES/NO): NO